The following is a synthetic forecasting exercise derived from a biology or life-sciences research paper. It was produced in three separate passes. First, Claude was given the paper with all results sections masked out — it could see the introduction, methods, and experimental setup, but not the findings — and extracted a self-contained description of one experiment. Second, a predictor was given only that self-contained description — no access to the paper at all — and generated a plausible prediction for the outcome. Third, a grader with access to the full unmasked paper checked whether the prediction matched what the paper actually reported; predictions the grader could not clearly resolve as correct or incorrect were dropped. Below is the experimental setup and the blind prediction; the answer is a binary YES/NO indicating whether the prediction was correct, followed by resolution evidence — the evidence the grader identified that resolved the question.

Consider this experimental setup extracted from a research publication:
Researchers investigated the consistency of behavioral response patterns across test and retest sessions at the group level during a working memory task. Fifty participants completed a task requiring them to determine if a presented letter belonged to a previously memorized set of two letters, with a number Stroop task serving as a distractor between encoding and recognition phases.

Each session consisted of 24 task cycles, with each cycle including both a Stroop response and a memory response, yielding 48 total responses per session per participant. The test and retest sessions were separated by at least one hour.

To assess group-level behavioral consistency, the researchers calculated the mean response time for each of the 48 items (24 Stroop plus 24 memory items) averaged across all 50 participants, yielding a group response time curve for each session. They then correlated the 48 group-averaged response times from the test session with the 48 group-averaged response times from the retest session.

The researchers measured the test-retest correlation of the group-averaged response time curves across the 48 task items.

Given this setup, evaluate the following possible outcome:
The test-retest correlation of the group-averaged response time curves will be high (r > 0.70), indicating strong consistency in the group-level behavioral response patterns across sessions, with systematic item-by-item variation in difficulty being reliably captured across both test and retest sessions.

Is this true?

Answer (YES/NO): YES